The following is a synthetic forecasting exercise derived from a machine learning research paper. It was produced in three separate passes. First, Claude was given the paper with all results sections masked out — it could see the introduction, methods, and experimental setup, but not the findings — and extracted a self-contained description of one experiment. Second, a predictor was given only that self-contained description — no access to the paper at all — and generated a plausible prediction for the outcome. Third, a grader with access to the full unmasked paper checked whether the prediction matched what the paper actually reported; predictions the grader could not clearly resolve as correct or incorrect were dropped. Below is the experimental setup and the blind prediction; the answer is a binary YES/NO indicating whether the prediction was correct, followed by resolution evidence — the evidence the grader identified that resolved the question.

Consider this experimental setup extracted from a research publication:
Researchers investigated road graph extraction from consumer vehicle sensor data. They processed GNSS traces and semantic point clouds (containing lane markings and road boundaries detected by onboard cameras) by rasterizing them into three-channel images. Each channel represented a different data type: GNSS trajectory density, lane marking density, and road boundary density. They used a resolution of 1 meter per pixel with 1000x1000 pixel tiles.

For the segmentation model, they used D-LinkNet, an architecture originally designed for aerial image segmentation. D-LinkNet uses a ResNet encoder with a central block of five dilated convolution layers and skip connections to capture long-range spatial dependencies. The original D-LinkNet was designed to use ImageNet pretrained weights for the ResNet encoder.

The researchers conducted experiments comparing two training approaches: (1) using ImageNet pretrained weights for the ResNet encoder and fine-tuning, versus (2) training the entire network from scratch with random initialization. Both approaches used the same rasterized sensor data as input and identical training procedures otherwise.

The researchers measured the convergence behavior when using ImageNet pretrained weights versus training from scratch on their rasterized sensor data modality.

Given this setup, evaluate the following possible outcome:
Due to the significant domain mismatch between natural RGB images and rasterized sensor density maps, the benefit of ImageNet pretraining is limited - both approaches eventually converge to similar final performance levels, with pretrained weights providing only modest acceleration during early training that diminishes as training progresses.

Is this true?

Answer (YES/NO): NO